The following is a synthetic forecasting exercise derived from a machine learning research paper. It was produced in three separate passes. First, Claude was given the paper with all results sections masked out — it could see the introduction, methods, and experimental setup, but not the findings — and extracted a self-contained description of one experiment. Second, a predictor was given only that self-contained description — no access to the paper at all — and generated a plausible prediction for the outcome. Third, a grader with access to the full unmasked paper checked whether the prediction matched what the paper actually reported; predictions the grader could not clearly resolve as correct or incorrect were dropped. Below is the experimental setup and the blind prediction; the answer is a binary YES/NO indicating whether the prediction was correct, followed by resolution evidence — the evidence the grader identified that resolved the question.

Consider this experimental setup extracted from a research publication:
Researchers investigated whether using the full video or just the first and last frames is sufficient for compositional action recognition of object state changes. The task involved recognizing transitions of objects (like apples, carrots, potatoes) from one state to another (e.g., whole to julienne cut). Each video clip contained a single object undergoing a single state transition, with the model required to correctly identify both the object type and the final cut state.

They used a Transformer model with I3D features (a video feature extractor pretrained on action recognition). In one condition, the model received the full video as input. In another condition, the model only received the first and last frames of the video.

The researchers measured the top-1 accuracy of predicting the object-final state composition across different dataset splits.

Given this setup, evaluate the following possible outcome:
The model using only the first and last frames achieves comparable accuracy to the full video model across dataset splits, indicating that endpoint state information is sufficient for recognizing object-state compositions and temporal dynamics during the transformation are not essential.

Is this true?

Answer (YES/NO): NO